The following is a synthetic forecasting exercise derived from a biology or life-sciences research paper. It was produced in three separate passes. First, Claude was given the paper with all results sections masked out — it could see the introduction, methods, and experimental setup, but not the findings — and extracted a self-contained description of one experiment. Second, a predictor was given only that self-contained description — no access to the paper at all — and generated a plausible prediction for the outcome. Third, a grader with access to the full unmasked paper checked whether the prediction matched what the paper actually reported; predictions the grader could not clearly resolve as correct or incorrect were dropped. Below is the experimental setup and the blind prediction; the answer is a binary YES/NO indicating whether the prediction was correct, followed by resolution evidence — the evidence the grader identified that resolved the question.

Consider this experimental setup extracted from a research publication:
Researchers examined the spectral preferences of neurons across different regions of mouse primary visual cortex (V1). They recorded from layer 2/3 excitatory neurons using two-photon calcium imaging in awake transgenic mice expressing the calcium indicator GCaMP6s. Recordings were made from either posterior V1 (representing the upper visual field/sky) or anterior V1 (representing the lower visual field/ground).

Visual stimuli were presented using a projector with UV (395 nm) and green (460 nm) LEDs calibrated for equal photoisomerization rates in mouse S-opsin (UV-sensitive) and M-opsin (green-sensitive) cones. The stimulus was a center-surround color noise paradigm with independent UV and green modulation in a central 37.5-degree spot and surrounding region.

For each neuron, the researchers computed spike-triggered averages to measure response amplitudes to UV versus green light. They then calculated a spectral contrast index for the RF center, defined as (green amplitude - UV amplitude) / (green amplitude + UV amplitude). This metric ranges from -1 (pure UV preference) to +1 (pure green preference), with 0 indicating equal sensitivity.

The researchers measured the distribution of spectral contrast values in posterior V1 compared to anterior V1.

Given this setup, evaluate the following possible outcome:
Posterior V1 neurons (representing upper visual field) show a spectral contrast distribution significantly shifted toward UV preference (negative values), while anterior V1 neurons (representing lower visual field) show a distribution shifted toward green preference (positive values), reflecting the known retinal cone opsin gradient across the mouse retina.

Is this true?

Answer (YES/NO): YES